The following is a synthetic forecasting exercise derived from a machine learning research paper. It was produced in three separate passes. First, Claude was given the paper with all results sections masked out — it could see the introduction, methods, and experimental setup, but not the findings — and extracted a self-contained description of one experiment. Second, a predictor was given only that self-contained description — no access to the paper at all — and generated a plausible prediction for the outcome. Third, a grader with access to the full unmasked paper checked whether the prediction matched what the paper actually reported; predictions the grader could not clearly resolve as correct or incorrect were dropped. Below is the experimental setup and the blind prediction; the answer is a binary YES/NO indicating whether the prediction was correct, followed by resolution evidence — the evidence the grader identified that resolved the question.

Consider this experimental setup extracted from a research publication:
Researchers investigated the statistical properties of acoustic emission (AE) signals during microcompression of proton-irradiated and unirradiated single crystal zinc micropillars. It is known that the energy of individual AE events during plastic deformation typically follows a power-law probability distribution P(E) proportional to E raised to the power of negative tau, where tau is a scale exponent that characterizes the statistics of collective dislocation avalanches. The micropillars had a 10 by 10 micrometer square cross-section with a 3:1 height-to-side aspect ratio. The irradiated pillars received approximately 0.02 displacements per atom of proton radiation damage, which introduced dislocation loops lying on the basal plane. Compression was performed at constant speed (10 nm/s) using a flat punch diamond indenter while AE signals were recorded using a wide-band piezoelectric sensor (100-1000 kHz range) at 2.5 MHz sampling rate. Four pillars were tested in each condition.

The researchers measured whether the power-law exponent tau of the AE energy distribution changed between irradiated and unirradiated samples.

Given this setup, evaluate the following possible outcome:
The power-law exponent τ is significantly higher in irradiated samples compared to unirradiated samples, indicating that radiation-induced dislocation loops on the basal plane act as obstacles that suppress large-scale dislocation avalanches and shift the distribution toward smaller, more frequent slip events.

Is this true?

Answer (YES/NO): NO